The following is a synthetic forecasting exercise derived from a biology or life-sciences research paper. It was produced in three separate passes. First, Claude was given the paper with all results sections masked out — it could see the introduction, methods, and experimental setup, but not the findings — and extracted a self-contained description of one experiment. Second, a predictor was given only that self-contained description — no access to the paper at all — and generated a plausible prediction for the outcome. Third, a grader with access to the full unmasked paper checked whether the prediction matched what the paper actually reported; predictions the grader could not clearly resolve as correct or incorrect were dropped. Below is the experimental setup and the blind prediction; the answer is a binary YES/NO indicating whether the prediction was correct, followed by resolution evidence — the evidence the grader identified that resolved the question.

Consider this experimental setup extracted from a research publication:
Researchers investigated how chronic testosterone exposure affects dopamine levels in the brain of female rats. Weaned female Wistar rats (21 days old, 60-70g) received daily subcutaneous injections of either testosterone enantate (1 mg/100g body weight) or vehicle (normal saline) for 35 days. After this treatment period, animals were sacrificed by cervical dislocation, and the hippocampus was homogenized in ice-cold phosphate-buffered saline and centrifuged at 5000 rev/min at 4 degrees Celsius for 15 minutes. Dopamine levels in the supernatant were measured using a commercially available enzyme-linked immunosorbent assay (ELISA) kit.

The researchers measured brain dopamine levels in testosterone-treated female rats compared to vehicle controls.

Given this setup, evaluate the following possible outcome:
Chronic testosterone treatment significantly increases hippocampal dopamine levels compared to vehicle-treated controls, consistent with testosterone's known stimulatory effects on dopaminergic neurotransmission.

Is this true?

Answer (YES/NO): NO